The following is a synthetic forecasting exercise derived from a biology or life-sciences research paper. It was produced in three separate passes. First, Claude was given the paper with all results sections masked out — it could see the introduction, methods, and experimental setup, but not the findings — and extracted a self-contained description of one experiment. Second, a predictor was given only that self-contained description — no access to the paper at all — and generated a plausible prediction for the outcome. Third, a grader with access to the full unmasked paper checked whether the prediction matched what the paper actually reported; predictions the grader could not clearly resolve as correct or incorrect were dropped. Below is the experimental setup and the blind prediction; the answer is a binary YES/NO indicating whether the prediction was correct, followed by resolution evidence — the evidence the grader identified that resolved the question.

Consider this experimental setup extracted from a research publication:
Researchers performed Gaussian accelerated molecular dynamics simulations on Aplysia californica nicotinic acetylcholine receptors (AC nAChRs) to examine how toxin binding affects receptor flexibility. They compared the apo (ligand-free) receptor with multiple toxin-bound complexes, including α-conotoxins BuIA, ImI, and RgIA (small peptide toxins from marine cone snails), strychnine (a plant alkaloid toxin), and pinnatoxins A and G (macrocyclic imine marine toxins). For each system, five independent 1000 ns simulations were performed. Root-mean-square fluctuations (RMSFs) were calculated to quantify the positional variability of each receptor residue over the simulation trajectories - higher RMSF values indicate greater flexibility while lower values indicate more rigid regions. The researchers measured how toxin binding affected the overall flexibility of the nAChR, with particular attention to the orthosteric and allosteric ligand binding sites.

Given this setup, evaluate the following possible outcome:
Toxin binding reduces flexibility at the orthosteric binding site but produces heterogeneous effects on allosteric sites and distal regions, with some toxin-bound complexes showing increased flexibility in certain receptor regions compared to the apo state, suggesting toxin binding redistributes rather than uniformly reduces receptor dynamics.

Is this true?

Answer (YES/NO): NO